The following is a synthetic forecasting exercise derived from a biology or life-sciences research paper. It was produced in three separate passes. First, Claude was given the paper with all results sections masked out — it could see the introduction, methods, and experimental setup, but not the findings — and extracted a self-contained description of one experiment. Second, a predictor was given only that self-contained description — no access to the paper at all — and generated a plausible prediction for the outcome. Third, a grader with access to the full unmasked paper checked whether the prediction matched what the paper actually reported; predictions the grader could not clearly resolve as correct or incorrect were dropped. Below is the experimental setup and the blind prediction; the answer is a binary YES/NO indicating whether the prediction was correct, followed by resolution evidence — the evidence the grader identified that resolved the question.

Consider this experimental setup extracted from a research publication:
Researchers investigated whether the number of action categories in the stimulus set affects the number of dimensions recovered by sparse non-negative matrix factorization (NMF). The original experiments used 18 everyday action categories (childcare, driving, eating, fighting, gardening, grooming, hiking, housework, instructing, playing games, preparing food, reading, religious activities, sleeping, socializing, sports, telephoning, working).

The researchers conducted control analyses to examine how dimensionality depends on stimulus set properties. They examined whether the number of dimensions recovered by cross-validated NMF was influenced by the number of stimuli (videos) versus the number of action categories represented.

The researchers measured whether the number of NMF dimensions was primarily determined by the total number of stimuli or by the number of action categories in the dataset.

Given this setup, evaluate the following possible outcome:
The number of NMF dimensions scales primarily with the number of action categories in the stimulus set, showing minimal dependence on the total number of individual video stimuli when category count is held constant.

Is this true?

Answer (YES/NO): YES